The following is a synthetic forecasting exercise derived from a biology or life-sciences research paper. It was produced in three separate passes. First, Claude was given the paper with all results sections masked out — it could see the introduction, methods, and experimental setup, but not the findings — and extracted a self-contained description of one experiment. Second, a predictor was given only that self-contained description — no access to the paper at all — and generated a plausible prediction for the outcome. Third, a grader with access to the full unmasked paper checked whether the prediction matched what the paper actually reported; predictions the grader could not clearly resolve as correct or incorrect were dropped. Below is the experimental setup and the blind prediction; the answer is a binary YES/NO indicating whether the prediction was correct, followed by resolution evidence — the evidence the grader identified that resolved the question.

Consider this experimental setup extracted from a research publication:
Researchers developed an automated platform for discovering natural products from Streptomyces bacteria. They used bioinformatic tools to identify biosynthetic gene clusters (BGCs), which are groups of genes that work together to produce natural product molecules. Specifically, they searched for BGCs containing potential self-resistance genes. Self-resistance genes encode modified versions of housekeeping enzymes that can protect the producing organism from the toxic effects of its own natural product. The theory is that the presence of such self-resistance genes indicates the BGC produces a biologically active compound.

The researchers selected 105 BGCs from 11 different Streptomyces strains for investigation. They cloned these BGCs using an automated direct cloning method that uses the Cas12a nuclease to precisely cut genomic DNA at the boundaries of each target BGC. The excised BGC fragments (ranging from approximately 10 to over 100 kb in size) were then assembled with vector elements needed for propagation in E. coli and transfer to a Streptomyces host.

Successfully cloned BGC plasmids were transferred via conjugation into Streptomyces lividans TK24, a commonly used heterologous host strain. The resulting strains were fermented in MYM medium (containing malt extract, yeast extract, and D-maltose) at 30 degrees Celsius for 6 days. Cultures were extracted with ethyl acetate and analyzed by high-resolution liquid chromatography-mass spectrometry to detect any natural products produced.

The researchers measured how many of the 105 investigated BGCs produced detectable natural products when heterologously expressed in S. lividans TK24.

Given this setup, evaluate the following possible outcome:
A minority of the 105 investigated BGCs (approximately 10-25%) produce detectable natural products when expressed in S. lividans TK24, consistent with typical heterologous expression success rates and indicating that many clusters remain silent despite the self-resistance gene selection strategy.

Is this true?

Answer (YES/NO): YES